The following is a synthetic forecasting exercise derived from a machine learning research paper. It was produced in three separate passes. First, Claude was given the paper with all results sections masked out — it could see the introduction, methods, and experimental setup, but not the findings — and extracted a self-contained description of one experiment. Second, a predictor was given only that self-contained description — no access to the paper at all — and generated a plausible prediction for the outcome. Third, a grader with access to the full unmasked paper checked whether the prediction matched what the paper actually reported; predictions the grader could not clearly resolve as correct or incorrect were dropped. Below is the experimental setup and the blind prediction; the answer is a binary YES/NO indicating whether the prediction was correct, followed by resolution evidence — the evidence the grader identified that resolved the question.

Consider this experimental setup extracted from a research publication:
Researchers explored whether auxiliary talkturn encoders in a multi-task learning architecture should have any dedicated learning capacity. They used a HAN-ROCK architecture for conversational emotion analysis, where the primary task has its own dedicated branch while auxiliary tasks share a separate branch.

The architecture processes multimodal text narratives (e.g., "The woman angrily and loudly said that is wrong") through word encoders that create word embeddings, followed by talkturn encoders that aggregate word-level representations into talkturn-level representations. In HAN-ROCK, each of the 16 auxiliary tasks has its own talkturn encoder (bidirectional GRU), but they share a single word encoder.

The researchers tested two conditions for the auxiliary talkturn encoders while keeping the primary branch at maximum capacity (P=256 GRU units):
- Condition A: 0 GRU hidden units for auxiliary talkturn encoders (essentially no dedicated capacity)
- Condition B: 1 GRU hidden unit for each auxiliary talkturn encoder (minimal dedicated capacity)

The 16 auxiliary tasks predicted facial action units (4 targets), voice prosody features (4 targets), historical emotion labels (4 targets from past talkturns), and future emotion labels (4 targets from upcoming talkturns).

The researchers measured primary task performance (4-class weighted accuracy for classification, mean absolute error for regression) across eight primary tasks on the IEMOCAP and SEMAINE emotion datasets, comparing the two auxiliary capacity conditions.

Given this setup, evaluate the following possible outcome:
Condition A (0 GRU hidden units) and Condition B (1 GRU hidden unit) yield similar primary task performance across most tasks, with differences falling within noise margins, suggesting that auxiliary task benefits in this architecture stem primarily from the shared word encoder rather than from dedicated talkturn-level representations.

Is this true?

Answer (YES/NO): NO